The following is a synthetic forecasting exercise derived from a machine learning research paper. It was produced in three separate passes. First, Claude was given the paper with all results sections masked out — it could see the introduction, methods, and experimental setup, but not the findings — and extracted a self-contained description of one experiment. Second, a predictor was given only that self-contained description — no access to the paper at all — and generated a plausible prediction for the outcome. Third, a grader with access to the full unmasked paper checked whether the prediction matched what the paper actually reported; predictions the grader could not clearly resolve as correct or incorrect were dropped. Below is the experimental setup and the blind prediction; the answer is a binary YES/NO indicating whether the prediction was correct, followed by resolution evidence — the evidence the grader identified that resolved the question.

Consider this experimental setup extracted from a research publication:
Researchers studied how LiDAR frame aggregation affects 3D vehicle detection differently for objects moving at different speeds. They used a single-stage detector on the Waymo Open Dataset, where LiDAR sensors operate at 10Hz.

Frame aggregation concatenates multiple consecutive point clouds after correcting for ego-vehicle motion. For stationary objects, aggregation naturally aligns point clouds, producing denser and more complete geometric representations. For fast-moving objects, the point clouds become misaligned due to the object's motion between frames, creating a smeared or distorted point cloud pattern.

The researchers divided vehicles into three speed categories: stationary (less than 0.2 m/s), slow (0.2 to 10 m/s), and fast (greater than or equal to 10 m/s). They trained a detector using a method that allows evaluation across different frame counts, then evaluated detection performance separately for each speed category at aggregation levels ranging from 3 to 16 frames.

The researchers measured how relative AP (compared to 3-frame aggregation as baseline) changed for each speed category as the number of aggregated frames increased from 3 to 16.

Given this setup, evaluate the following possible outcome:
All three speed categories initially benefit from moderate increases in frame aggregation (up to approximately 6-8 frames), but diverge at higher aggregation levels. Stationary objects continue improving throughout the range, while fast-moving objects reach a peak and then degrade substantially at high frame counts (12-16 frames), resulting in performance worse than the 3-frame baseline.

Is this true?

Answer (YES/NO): NO